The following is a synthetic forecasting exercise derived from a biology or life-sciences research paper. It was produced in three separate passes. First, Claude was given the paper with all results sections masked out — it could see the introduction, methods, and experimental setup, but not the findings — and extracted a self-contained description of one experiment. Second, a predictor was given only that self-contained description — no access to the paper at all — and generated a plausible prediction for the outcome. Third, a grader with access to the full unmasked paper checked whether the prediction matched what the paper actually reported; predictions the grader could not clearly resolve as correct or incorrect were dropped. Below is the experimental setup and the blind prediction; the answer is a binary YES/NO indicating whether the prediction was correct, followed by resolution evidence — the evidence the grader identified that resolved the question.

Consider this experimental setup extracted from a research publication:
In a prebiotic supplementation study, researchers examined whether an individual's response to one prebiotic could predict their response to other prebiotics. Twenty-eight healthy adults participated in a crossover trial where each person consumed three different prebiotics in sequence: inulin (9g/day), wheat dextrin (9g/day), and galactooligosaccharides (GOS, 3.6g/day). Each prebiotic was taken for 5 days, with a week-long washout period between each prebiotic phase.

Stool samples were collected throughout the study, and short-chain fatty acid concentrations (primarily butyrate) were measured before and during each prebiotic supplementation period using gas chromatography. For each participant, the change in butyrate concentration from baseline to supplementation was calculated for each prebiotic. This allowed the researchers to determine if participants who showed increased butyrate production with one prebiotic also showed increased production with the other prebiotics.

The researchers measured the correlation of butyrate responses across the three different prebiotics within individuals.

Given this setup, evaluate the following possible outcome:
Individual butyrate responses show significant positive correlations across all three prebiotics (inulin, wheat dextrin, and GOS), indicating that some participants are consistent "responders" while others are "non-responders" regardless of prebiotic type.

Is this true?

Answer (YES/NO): NO